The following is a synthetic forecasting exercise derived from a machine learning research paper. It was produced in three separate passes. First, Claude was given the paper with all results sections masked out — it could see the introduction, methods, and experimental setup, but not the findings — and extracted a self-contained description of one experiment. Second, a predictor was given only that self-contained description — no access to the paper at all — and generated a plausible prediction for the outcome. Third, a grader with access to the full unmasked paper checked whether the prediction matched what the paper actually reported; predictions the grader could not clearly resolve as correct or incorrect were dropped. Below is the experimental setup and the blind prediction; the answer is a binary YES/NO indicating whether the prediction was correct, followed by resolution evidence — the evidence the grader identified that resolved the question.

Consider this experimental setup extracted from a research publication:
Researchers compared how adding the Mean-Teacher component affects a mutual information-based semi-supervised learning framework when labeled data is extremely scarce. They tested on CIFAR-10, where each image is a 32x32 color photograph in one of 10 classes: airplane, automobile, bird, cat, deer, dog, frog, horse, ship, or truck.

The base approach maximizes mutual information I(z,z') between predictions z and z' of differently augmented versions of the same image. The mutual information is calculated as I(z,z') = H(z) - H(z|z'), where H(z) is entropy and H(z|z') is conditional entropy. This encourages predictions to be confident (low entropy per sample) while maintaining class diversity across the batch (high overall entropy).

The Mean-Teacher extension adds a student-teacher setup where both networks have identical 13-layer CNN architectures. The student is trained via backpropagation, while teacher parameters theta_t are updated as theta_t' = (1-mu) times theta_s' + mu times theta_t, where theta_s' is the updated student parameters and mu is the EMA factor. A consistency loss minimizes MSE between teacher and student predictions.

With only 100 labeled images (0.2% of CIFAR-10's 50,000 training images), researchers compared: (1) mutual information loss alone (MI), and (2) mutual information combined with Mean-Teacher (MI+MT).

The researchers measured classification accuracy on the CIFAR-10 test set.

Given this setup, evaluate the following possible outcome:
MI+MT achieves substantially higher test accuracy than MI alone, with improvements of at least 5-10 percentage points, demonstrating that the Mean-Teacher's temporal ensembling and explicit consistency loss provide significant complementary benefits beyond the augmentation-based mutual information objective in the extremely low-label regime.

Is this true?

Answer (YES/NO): YES